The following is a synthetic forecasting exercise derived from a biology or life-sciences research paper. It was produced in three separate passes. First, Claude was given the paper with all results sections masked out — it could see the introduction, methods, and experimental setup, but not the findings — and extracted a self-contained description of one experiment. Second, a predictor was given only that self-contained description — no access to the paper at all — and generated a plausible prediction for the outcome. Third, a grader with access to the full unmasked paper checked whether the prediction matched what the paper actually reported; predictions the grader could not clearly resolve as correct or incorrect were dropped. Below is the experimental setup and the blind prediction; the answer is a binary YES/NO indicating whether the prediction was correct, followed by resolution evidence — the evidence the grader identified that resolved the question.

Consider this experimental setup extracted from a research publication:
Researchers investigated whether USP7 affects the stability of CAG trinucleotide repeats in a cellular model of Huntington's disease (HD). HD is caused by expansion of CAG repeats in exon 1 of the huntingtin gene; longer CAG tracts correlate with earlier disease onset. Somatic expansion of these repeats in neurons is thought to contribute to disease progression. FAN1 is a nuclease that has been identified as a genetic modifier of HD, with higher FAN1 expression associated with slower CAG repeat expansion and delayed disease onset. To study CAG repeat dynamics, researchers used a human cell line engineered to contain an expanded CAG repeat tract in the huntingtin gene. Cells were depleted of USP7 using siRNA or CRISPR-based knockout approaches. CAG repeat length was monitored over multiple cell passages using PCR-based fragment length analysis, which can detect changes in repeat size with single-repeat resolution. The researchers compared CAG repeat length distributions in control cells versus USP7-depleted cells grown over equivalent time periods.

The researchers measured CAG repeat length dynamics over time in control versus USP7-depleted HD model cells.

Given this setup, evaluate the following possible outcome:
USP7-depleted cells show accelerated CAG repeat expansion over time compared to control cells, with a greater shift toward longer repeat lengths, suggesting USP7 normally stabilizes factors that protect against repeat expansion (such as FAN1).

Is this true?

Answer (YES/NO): YES